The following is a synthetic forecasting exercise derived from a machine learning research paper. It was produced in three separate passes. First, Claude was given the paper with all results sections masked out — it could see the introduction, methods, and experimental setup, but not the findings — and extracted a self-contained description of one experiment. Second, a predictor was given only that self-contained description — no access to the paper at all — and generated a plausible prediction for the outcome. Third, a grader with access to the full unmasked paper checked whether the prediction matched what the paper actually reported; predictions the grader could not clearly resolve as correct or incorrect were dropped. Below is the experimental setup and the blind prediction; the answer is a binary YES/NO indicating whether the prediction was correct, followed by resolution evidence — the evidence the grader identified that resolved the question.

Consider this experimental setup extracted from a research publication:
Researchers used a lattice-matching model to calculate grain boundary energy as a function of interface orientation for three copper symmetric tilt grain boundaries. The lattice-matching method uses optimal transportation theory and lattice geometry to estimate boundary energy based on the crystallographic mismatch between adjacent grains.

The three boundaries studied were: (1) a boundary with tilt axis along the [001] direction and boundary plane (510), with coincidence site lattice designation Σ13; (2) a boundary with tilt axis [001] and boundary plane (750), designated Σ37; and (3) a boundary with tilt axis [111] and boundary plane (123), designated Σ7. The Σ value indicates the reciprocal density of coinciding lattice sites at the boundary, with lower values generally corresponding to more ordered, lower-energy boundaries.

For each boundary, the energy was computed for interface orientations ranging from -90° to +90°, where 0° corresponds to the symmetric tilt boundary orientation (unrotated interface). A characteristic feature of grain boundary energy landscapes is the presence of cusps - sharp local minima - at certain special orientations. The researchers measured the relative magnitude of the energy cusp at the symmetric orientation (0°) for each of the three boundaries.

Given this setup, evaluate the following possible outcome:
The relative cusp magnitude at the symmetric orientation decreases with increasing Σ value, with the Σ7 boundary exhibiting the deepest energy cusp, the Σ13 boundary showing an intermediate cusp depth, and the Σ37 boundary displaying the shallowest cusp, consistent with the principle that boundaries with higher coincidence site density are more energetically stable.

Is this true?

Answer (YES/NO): NO